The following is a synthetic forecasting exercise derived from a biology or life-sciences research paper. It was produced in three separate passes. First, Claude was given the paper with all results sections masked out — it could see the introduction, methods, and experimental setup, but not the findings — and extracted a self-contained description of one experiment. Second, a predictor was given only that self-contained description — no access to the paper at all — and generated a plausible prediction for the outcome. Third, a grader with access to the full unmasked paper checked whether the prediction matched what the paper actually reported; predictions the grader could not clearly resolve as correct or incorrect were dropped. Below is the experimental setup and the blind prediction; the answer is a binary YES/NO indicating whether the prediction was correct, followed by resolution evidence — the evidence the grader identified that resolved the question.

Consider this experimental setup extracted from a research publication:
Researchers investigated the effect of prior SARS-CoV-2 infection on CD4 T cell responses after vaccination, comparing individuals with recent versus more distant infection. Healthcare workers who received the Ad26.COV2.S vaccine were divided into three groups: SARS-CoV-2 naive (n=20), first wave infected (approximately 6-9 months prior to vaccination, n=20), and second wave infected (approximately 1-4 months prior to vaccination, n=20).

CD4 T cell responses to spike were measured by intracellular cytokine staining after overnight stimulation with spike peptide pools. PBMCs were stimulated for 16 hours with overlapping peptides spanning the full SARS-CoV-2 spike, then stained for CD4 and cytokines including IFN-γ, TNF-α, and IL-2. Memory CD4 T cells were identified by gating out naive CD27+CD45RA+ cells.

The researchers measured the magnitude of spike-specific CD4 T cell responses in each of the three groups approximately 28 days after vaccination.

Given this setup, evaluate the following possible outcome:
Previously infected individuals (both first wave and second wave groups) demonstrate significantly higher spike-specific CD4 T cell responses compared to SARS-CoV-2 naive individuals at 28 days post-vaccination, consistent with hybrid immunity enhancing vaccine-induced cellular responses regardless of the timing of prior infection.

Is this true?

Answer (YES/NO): NO